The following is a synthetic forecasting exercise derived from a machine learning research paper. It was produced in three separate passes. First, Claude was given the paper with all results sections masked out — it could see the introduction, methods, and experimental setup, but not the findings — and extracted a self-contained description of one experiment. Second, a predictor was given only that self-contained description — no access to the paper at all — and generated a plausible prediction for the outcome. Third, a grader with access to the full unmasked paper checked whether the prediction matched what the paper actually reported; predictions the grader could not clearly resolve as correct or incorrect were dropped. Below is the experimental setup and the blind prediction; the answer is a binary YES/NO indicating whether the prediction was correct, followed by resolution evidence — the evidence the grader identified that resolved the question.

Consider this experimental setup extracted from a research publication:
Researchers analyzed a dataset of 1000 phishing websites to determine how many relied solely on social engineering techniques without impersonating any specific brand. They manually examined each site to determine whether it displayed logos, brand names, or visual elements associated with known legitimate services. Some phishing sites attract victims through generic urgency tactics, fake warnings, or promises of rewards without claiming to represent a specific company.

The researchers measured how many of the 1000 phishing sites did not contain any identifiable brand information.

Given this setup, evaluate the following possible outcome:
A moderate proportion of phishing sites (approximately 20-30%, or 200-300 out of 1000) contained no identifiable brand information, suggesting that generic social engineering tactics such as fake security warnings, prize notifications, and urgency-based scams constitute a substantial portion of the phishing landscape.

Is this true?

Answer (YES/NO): NO